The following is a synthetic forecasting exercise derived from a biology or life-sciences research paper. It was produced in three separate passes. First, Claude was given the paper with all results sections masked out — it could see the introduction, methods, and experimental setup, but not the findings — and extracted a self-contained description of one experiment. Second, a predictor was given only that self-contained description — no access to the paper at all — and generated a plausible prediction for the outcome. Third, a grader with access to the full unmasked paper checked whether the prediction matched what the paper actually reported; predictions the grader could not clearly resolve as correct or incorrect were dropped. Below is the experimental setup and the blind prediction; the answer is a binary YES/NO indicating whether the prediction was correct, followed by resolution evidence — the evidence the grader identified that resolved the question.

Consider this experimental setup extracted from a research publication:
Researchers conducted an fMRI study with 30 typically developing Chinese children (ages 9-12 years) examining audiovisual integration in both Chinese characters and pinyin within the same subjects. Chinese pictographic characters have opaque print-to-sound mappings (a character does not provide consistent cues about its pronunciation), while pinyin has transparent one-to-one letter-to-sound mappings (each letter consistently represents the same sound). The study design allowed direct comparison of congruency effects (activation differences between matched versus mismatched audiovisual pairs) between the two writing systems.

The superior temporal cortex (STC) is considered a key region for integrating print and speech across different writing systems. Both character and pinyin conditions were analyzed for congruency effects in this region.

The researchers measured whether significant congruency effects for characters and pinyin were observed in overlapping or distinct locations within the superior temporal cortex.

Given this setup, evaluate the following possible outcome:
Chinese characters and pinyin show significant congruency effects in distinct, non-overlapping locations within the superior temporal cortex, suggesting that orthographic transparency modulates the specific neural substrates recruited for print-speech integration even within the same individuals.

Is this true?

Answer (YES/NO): NO